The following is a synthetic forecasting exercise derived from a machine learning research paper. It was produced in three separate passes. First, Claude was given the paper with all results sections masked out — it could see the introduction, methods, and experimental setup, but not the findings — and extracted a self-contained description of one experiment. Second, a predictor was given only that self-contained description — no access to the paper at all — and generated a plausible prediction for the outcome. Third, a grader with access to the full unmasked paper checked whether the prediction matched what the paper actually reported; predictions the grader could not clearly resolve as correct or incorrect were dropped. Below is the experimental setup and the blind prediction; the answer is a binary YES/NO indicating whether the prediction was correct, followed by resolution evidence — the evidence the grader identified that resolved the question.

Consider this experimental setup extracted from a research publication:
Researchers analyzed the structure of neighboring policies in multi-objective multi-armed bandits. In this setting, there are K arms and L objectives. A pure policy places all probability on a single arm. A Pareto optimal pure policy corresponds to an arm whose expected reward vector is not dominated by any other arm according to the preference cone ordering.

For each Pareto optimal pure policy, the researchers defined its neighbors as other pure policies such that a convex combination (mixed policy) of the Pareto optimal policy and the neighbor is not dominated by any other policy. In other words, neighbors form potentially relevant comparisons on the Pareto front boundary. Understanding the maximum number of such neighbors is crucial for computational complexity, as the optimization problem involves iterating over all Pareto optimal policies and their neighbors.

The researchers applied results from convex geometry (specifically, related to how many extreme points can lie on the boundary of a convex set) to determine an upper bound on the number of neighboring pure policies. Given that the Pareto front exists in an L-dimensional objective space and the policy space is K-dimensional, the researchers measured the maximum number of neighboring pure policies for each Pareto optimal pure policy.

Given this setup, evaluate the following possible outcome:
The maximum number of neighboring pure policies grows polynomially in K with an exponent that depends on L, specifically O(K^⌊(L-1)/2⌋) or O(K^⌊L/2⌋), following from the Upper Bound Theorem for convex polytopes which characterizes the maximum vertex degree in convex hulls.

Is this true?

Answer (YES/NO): NO